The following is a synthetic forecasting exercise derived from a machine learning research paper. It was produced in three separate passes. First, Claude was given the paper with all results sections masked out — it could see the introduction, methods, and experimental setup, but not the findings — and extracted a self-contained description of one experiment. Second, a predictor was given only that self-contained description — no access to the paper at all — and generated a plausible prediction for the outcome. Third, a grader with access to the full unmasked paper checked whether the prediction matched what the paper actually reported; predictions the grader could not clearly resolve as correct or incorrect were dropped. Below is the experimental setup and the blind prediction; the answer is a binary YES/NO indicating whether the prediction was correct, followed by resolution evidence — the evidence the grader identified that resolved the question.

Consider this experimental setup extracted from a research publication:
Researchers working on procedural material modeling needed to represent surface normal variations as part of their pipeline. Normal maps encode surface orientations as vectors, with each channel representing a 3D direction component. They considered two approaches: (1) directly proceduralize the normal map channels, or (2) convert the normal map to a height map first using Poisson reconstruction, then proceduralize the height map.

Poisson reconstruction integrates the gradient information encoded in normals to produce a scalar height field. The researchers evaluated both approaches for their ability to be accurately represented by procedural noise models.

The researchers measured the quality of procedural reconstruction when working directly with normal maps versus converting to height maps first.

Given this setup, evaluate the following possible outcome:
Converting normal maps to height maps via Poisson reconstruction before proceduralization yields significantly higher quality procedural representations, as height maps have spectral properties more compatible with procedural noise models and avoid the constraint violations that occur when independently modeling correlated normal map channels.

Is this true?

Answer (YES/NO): NO